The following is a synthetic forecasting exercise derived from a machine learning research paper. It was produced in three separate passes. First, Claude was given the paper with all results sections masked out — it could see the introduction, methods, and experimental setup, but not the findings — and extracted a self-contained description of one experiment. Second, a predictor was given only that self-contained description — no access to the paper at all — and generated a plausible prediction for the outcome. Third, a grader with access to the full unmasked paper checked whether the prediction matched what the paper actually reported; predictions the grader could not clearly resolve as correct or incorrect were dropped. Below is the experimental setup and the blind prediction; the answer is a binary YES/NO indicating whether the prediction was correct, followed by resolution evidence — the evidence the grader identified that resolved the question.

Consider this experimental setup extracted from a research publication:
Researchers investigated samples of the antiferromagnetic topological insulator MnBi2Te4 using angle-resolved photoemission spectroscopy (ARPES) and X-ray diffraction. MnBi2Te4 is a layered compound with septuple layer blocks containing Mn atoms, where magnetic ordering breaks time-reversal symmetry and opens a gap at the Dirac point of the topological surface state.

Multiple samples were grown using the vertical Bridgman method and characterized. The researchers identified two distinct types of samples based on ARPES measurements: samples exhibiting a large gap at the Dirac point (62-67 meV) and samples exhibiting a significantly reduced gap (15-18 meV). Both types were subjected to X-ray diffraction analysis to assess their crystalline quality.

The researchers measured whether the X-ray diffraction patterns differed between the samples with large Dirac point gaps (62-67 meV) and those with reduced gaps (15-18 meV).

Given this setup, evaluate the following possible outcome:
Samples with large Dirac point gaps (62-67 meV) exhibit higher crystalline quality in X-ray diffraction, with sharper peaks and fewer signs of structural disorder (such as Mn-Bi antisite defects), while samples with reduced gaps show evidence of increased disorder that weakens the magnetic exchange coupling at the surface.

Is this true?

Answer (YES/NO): NO